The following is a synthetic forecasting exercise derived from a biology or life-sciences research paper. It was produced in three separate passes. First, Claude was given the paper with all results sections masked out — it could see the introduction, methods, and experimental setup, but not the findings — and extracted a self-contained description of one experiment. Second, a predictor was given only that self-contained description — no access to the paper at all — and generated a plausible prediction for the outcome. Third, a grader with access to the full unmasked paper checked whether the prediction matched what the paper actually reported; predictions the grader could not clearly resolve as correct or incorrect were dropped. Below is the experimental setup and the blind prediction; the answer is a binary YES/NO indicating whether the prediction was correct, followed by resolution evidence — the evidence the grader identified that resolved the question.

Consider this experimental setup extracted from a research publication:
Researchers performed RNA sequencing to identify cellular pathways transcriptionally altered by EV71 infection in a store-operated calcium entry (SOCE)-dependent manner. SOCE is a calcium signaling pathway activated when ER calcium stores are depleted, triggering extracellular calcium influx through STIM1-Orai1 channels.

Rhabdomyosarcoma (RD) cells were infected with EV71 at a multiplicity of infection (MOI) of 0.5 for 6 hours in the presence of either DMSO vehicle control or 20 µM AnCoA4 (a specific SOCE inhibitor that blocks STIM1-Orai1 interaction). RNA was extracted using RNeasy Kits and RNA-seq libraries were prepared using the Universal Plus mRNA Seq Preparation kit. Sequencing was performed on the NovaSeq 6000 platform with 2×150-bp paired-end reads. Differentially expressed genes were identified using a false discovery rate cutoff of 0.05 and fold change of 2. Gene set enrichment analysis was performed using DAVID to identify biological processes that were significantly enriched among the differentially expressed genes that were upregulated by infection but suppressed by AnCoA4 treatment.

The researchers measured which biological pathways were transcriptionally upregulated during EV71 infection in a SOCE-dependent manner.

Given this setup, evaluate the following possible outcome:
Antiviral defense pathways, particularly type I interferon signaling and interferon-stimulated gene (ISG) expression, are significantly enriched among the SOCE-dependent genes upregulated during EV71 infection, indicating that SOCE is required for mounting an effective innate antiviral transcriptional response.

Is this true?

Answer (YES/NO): NO